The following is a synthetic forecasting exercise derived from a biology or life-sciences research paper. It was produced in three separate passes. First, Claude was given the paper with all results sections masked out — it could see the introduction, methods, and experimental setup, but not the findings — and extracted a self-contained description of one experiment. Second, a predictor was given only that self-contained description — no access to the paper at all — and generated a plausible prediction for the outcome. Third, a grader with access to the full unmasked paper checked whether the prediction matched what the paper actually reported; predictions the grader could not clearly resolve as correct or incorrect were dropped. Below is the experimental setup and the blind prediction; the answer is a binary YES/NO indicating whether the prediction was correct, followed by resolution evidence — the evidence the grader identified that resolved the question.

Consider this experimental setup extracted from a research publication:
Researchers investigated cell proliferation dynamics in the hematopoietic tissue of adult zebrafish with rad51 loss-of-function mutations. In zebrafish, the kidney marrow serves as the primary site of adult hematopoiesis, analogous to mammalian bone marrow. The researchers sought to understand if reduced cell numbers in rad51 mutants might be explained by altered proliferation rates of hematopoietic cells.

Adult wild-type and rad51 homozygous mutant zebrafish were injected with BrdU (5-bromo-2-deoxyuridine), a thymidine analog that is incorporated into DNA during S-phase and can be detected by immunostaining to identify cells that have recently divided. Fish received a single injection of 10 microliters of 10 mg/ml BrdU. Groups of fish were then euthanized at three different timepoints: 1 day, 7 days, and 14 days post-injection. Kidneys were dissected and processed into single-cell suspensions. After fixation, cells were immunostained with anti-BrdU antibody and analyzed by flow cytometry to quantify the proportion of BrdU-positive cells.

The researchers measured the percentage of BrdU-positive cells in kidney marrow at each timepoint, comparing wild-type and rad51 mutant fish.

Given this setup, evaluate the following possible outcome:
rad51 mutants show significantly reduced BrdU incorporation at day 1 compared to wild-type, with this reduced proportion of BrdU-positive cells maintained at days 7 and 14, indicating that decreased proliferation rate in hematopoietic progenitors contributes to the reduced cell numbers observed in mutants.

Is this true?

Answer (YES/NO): NO